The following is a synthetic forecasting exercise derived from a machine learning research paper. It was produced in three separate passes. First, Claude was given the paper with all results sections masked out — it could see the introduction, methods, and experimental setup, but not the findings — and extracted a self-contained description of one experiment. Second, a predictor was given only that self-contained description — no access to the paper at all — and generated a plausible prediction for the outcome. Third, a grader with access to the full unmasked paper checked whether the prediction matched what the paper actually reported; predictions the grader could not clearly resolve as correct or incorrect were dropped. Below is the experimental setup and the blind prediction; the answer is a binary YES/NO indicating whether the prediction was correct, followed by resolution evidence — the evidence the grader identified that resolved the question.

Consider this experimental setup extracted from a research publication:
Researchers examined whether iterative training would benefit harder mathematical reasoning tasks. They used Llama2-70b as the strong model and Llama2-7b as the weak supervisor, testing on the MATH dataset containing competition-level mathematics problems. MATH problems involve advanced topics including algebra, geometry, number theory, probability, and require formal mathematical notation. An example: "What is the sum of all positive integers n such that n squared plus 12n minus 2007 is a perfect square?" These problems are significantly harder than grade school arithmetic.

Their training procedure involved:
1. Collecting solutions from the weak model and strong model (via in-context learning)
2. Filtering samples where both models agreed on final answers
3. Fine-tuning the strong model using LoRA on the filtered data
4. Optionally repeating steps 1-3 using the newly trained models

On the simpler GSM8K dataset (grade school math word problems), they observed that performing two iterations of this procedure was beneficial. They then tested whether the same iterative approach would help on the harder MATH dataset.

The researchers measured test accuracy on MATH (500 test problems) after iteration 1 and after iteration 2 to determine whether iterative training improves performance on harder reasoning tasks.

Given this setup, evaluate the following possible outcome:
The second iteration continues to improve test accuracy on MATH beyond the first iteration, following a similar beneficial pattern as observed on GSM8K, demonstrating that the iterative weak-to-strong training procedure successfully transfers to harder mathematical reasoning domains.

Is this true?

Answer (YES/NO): NO